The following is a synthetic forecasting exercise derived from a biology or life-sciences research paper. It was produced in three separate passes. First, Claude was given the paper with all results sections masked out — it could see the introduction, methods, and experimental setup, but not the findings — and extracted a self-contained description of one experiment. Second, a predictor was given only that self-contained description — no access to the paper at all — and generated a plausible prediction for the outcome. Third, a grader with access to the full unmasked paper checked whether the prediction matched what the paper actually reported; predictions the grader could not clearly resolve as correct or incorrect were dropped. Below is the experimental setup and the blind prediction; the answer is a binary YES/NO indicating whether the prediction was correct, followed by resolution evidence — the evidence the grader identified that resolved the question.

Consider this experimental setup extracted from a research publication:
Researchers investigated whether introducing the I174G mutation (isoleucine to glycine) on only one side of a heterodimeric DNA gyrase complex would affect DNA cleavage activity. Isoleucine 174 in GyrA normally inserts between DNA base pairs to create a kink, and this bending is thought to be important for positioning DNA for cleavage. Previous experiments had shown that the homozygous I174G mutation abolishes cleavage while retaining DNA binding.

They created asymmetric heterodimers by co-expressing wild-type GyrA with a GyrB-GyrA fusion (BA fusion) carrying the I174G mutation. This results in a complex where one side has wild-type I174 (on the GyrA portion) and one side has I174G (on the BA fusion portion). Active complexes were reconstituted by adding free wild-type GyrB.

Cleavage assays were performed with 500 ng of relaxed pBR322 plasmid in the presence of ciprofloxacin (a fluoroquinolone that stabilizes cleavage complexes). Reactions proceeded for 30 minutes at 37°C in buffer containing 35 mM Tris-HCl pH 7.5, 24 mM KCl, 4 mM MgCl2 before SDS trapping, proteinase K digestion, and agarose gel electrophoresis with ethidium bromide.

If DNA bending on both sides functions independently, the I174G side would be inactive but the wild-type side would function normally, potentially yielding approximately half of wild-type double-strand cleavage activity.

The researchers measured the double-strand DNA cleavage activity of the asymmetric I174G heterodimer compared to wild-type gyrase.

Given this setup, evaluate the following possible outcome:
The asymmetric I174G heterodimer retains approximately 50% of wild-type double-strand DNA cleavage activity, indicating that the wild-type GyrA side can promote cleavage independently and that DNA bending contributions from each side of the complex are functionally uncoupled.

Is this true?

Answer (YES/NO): NO